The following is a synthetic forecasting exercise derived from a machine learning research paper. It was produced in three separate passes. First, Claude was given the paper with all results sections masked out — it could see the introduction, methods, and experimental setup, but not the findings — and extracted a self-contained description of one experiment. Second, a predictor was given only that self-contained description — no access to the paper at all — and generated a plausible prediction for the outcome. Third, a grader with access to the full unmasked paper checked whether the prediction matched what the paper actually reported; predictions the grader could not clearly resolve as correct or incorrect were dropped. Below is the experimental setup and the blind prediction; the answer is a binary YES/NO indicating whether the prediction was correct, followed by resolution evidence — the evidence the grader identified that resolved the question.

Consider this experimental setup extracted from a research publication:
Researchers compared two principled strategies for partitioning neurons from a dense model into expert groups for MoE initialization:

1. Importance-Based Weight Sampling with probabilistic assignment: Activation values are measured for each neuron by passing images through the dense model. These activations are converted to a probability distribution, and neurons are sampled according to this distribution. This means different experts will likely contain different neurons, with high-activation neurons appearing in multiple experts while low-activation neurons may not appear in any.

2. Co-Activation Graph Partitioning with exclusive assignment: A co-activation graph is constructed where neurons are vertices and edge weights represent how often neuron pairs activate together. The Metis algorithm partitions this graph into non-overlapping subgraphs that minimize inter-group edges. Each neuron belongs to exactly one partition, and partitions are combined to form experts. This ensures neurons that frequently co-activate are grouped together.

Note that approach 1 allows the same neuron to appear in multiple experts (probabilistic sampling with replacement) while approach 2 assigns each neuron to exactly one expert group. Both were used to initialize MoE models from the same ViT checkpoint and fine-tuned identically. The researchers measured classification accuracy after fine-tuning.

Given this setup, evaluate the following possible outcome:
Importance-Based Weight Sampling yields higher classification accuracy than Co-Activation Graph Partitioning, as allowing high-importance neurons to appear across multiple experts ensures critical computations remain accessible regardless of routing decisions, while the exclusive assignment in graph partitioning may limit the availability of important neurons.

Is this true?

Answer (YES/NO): YES